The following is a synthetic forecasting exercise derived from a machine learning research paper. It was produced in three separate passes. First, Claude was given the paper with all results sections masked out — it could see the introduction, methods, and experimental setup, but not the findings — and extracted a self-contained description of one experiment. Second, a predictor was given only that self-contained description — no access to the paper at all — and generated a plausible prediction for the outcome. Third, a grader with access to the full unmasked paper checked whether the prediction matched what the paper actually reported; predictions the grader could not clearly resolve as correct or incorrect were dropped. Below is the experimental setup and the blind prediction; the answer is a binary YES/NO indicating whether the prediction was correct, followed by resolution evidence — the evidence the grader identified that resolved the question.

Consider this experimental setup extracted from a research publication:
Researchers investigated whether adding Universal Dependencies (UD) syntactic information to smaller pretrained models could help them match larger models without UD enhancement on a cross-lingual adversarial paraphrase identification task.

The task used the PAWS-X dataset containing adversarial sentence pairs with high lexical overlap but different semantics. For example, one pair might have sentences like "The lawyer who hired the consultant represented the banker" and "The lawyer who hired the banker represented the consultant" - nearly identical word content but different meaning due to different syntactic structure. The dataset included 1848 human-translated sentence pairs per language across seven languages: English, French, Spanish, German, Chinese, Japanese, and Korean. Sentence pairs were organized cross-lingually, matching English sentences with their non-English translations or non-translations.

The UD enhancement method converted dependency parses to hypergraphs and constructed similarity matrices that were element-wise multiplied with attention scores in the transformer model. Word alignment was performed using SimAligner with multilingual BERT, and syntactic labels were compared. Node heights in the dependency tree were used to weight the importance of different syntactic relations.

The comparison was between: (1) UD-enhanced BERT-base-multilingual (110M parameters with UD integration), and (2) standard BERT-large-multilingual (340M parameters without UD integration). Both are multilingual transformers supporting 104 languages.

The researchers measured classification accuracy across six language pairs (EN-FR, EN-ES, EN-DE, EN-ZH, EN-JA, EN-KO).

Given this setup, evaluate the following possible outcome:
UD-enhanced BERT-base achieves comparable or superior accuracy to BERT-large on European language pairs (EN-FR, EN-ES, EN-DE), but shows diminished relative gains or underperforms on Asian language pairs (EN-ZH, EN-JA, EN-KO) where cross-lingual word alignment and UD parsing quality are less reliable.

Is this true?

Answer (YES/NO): NO